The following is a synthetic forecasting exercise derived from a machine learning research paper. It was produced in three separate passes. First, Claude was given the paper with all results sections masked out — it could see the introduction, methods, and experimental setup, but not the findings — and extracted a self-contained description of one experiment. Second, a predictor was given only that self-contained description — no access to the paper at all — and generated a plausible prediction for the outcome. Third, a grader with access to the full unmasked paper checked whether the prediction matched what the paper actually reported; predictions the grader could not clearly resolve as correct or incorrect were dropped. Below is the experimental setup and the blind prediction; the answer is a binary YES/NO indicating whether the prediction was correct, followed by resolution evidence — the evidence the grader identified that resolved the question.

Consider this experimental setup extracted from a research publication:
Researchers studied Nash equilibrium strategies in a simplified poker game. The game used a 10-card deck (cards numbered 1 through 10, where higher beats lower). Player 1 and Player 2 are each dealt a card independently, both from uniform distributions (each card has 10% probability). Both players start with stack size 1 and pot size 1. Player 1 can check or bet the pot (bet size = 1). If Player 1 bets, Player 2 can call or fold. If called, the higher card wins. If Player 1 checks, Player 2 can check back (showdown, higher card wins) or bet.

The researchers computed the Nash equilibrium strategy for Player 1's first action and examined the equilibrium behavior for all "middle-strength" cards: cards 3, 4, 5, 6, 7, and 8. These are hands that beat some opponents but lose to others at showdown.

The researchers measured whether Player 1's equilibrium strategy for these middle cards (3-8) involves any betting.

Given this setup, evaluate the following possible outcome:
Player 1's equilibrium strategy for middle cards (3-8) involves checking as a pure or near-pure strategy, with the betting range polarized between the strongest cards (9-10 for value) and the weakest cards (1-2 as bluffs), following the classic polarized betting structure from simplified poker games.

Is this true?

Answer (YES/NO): NO